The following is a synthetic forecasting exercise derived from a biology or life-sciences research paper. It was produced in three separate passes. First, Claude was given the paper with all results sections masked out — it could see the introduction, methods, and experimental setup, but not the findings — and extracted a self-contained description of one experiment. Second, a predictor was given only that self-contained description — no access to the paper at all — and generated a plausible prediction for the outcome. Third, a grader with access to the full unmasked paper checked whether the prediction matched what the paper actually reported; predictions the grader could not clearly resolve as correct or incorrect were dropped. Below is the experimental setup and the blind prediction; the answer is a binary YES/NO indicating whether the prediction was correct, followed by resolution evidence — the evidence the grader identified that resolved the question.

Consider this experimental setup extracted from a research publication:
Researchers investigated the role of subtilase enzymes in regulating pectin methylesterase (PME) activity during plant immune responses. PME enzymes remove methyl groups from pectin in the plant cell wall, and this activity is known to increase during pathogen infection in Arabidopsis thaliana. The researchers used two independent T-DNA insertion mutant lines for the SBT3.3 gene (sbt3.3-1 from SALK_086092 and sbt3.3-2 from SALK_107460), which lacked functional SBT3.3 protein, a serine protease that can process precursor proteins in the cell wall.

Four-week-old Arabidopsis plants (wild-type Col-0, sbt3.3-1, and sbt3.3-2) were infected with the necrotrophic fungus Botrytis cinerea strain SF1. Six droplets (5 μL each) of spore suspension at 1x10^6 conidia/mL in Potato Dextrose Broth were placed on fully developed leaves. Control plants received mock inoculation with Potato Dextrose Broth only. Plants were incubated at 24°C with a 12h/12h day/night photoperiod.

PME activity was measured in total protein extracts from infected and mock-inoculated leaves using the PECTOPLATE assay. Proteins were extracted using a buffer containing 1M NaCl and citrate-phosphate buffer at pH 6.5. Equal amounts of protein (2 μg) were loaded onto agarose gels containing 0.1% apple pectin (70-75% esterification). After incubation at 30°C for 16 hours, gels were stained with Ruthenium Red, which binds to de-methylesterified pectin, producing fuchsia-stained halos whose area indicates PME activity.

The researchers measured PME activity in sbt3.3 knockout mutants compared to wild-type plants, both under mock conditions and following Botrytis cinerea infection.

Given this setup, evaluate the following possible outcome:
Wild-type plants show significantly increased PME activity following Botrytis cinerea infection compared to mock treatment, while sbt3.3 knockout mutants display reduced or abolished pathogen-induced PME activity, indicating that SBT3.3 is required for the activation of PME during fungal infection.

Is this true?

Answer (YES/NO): YES